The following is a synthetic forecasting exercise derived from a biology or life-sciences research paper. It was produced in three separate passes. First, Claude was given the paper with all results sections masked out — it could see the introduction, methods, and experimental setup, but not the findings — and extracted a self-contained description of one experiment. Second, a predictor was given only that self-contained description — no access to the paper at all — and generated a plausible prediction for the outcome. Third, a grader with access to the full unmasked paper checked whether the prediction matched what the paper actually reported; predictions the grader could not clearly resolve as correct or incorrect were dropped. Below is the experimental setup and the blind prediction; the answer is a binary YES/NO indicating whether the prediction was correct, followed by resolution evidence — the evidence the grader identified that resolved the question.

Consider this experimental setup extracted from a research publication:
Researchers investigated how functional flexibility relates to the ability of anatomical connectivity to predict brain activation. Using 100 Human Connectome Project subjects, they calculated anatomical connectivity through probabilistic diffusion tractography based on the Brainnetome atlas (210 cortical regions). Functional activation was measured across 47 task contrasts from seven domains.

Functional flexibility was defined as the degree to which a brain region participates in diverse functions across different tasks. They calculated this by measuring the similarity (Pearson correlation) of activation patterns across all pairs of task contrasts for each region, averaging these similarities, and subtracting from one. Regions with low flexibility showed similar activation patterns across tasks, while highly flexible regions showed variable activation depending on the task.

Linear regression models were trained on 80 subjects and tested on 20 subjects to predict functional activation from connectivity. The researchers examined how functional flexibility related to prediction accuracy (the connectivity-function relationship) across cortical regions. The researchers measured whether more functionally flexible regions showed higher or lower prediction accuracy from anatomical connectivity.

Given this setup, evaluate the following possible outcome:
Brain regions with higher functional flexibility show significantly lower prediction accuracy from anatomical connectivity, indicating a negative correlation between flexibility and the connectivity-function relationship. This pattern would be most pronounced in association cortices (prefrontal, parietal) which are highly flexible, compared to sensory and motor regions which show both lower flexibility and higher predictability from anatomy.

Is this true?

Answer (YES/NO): YES